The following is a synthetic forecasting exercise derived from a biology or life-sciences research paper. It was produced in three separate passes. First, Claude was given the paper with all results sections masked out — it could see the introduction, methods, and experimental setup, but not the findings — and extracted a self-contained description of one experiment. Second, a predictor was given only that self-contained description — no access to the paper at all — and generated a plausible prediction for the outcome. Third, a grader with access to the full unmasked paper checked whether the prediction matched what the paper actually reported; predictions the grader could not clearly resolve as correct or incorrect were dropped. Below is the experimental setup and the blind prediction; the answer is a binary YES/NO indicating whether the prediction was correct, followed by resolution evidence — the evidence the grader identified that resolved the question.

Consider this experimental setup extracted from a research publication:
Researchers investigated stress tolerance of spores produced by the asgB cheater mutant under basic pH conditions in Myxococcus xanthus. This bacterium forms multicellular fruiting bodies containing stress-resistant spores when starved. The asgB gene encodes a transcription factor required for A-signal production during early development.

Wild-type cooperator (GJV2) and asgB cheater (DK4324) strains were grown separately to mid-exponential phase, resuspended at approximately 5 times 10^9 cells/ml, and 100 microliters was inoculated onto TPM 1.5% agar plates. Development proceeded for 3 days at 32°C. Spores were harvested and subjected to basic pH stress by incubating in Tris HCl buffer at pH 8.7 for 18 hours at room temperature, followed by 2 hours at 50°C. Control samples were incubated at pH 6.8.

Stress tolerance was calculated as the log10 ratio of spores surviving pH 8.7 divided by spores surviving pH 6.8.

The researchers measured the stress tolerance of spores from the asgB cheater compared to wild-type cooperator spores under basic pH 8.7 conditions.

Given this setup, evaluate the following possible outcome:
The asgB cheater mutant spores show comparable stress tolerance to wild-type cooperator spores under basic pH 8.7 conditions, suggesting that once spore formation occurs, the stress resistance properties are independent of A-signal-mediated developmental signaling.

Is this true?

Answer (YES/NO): NO